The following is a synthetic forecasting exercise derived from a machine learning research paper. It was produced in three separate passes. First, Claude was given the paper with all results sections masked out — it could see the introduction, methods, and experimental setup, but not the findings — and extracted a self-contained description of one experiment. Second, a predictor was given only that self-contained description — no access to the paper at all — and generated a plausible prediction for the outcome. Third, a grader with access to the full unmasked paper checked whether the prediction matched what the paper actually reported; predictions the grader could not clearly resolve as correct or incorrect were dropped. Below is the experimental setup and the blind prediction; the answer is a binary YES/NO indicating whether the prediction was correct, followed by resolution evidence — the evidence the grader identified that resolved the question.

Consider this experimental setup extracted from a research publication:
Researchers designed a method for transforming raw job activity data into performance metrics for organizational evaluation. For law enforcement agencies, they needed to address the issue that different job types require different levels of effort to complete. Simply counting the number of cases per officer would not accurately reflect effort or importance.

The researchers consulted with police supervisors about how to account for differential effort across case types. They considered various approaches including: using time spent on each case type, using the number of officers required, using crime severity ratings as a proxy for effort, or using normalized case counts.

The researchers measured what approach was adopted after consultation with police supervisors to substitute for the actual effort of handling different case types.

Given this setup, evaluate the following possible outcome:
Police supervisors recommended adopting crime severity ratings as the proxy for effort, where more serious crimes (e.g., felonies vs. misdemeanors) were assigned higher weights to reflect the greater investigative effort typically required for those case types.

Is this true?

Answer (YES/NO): YES